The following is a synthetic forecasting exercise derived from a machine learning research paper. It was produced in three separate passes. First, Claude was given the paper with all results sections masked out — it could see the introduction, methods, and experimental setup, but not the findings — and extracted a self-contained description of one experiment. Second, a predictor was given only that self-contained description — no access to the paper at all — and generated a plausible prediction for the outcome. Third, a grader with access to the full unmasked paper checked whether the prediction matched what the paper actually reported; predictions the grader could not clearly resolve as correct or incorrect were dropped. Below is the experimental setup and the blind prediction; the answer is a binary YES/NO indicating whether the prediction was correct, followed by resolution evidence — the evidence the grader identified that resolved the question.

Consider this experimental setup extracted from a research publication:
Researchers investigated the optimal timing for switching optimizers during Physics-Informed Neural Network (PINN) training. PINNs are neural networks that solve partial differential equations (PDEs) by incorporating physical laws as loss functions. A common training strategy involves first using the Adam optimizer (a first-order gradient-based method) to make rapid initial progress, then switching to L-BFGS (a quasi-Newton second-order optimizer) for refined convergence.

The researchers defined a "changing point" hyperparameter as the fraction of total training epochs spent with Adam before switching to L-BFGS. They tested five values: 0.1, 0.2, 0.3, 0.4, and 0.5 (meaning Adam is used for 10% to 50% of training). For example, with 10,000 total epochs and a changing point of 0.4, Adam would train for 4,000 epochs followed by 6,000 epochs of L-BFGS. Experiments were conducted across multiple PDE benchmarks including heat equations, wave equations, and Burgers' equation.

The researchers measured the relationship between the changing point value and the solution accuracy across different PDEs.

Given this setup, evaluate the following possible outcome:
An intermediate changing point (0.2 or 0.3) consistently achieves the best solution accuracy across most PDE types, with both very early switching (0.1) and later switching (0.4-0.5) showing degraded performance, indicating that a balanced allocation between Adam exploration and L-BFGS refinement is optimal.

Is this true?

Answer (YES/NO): NO